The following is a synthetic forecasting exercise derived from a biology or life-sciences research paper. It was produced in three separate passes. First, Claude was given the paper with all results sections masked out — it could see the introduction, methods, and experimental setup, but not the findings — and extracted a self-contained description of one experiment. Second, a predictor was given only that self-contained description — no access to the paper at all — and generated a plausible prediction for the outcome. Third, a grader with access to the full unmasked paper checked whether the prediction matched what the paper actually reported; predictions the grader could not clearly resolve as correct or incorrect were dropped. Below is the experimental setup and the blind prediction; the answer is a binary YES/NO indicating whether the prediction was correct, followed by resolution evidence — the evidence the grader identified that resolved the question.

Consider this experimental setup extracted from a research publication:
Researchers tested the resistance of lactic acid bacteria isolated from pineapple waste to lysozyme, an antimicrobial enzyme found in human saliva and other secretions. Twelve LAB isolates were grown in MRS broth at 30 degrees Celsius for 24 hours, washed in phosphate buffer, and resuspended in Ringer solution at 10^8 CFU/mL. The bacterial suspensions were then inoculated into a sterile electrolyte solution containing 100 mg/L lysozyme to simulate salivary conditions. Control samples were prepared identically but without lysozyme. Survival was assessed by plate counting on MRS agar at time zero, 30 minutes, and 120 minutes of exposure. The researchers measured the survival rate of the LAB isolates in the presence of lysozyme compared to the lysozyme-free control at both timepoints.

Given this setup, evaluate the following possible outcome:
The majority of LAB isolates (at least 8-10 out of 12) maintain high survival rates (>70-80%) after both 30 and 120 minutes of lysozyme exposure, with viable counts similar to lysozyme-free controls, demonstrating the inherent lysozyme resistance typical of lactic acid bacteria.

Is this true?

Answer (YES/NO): YES